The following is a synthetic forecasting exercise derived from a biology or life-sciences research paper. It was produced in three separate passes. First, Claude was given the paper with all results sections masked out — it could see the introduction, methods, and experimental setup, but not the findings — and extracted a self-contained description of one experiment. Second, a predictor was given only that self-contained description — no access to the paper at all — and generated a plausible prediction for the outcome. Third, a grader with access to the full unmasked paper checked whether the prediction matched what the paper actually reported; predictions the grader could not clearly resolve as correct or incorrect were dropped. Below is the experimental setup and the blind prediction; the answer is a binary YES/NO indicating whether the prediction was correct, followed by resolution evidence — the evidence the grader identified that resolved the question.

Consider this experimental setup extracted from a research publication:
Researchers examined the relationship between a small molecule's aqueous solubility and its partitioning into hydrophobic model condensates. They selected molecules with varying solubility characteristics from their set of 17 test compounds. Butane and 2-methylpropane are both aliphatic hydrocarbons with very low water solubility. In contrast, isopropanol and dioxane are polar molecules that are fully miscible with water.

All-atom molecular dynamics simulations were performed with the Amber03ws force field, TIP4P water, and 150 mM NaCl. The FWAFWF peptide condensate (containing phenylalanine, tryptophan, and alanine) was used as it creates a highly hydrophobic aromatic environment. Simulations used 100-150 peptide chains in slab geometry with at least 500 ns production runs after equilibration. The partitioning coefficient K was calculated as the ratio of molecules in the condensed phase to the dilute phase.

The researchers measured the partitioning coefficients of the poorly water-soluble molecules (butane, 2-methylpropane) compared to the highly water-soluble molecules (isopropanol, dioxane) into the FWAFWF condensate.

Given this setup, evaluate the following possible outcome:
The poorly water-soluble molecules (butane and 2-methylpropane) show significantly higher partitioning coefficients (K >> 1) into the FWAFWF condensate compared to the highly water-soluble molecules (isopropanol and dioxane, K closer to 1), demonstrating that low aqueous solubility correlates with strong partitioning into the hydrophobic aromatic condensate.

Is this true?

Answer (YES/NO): NO